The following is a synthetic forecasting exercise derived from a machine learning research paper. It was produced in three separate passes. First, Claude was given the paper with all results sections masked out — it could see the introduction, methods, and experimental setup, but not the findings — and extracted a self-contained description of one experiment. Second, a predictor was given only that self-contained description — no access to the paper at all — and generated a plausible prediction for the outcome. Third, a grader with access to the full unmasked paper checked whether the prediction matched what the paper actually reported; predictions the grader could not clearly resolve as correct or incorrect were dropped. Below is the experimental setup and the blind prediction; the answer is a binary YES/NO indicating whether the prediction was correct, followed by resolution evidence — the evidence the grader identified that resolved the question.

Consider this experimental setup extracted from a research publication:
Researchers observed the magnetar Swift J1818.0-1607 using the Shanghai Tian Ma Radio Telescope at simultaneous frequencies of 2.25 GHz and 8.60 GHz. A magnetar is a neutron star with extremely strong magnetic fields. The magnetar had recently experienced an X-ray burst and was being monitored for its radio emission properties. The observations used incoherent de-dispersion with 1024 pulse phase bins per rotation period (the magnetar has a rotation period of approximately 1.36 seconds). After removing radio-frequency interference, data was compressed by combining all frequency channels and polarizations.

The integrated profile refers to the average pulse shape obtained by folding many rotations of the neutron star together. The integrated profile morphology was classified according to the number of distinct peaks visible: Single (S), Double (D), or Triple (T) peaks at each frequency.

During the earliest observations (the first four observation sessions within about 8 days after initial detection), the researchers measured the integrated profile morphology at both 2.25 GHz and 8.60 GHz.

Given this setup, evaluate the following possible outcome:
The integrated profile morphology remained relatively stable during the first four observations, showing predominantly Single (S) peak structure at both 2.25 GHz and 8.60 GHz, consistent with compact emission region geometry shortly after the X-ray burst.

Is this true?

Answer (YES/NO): NO